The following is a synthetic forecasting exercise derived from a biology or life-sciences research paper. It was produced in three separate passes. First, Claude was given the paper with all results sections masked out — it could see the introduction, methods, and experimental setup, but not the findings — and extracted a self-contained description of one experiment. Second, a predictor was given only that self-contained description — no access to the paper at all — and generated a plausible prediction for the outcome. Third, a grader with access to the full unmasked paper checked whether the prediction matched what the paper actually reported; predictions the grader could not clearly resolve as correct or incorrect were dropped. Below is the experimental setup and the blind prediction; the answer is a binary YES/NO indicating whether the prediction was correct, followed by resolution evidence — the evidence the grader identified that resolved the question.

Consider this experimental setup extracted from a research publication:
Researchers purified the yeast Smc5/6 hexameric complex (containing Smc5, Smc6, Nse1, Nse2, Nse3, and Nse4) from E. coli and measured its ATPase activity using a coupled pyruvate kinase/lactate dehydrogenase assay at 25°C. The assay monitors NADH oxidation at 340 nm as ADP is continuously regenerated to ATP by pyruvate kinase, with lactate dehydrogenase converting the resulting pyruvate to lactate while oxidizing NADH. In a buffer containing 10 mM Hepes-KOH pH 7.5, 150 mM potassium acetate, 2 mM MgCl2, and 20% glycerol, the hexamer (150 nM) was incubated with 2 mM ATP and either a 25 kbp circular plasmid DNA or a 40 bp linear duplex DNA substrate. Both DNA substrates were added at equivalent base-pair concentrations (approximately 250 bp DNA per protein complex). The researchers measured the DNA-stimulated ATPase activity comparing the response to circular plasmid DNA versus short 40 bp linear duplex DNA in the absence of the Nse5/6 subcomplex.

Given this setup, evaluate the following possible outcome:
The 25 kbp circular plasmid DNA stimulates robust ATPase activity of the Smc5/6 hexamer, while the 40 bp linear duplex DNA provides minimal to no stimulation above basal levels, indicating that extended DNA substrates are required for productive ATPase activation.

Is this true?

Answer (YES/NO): NO